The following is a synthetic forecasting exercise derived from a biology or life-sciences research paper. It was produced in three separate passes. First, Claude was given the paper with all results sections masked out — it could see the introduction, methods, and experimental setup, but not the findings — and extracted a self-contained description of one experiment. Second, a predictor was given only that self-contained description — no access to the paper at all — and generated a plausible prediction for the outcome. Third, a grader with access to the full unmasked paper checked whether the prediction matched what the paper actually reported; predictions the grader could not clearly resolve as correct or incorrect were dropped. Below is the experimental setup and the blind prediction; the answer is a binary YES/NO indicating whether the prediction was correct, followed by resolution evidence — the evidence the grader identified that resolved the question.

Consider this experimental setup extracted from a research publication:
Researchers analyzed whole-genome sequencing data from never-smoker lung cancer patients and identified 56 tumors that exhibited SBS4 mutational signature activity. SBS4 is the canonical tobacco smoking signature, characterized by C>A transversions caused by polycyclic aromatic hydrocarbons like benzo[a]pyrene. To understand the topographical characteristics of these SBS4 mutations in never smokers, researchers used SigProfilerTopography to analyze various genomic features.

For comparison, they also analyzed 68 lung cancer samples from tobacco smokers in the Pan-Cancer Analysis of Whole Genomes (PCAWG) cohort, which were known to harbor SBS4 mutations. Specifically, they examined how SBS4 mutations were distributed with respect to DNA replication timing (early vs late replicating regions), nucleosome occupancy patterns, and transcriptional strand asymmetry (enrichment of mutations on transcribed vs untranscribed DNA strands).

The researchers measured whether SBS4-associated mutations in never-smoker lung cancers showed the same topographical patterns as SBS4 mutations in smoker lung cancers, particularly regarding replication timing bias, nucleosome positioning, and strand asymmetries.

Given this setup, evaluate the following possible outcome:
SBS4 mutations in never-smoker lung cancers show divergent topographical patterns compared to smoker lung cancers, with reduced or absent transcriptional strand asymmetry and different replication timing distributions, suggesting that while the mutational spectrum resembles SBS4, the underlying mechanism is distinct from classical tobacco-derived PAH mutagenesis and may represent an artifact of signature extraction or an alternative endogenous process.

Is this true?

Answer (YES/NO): NO